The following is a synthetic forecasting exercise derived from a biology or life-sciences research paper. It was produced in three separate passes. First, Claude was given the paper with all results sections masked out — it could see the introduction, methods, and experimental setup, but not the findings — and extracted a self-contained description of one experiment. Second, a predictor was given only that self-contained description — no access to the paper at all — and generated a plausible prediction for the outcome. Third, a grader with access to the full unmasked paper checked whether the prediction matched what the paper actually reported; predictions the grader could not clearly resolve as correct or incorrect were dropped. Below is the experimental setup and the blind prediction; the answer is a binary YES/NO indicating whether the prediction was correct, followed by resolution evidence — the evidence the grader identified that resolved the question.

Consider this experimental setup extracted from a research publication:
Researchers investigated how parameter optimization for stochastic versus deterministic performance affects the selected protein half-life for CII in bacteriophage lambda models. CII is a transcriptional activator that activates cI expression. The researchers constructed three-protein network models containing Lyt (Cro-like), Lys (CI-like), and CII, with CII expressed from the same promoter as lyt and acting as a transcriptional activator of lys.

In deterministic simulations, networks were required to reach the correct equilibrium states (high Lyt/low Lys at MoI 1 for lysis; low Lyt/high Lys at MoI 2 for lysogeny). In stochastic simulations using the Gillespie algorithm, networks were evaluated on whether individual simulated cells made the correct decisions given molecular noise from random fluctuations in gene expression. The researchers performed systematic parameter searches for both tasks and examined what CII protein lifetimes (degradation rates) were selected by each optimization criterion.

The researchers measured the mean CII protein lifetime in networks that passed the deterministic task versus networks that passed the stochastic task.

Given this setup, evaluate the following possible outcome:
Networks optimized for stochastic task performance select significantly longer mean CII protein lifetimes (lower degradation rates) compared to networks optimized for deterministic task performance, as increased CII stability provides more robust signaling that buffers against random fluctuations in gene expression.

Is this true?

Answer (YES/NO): NO